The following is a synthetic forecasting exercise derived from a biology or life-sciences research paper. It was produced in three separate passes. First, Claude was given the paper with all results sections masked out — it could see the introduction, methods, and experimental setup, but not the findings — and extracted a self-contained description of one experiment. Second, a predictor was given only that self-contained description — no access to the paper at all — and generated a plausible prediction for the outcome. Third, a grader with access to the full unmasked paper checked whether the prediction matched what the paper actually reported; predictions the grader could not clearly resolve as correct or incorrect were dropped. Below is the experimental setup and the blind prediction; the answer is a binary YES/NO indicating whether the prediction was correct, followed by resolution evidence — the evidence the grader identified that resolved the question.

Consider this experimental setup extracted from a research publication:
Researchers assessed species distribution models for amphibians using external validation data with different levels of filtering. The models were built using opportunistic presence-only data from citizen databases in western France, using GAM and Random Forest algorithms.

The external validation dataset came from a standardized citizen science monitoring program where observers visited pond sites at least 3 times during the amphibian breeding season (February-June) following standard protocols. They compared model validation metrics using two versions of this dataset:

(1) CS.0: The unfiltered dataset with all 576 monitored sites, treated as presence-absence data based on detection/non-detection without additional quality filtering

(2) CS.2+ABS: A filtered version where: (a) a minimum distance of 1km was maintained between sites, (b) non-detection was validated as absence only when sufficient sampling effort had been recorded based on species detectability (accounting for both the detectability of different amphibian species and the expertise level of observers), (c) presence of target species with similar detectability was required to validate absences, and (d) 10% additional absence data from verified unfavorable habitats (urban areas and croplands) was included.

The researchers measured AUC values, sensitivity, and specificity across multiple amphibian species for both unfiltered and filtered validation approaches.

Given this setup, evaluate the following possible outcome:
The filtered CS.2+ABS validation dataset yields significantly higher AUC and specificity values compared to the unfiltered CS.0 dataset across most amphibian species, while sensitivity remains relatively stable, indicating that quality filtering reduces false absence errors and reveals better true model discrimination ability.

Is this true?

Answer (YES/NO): NO